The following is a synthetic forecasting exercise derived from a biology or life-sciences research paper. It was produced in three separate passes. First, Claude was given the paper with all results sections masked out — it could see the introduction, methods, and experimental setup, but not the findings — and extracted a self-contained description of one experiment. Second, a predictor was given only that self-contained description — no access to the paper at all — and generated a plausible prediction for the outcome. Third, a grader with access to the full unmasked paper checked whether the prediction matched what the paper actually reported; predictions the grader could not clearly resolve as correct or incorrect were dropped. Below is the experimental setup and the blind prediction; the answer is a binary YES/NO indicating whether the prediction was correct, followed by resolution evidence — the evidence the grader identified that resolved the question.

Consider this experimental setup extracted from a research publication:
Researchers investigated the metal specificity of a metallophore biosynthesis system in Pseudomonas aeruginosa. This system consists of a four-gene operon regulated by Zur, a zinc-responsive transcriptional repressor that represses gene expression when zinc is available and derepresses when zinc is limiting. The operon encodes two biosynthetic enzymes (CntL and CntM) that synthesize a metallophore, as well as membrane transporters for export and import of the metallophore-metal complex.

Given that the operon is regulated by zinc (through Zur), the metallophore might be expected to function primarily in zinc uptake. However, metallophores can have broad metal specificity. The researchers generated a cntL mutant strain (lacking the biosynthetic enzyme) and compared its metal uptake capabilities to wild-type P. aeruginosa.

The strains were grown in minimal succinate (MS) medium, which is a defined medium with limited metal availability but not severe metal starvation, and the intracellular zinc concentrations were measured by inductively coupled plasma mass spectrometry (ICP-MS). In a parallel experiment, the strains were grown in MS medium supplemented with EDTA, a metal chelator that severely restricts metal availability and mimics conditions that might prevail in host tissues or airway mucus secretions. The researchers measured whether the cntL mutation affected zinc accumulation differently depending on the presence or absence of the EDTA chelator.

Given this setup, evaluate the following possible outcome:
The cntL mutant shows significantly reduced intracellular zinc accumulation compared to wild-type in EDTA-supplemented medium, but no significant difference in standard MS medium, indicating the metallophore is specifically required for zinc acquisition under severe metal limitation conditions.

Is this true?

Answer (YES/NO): YES